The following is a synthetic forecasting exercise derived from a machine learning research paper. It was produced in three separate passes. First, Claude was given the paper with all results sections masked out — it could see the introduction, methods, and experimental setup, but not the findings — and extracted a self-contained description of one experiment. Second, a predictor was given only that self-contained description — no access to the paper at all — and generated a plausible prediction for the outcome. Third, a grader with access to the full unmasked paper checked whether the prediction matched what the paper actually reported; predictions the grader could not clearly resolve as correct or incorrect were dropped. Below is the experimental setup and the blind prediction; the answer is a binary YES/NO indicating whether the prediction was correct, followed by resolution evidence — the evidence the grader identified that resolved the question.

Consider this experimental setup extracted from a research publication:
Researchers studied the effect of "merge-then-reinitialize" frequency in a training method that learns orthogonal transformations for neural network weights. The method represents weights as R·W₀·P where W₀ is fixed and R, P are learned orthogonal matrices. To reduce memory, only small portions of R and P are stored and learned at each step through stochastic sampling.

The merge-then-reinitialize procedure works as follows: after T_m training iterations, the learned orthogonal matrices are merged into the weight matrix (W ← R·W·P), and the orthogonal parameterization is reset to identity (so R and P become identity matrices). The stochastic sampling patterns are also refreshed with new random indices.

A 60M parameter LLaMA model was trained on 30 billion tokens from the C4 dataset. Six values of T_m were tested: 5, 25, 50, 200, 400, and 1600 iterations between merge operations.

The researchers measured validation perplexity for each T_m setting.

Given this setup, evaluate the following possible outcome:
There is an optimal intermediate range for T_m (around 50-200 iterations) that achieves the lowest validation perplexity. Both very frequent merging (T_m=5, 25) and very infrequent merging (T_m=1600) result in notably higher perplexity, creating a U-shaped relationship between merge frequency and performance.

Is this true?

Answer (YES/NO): NO